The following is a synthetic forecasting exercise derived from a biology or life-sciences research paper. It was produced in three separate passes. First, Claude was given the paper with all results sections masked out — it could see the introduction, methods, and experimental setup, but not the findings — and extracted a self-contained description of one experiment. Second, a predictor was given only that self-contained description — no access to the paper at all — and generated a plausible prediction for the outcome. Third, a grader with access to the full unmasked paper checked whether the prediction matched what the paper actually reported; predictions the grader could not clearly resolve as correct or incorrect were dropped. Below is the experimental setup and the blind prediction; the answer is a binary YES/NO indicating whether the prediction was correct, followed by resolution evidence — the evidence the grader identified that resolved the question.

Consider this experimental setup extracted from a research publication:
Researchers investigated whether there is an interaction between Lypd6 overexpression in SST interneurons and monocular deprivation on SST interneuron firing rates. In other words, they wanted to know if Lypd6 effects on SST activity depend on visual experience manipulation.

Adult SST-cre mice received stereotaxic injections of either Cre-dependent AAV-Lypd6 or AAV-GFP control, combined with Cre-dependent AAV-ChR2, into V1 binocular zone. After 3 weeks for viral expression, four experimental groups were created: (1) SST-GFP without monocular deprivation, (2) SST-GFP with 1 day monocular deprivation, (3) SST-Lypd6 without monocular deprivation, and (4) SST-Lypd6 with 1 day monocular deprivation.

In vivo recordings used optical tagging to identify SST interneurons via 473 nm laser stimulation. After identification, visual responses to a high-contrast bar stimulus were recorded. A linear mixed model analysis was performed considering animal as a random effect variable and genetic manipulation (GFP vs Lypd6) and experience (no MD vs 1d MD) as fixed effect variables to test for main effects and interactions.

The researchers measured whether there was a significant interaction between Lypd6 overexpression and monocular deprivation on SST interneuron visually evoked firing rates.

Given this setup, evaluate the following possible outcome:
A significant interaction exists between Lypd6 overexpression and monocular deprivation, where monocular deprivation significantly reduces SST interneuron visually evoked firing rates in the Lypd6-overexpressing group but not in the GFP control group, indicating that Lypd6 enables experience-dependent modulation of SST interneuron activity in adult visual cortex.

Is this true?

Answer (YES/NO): NO